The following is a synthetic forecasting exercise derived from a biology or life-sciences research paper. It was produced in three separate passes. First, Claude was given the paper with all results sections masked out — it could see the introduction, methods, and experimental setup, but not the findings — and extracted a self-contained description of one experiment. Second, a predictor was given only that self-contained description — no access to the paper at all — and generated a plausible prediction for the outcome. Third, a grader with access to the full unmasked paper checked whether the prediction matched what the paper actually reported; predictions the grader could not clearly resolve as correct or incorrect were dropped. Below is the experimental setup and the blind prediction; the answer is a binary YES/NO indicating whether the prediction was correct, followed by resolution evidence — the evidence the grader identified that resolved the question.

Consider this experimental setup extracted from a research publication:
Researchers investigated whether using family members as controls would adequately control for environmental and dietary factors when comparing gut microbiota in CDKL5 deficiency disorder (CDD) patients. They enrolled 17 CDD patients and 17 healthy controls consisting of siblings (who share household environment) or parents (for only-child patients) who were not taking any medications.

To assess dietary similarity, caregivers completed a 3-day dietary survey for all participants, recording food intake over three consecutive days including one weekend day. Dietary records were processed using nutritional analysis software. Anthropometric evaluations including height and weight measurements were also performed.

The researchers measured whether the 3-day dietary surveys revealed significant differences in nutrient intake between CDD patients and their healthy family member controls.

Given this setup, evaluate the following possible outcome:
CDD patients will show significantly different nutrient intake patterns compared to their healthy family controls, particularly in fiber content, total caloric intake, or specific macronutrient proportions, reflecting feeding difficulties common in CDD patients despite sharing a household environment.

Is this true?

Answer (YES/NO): NO